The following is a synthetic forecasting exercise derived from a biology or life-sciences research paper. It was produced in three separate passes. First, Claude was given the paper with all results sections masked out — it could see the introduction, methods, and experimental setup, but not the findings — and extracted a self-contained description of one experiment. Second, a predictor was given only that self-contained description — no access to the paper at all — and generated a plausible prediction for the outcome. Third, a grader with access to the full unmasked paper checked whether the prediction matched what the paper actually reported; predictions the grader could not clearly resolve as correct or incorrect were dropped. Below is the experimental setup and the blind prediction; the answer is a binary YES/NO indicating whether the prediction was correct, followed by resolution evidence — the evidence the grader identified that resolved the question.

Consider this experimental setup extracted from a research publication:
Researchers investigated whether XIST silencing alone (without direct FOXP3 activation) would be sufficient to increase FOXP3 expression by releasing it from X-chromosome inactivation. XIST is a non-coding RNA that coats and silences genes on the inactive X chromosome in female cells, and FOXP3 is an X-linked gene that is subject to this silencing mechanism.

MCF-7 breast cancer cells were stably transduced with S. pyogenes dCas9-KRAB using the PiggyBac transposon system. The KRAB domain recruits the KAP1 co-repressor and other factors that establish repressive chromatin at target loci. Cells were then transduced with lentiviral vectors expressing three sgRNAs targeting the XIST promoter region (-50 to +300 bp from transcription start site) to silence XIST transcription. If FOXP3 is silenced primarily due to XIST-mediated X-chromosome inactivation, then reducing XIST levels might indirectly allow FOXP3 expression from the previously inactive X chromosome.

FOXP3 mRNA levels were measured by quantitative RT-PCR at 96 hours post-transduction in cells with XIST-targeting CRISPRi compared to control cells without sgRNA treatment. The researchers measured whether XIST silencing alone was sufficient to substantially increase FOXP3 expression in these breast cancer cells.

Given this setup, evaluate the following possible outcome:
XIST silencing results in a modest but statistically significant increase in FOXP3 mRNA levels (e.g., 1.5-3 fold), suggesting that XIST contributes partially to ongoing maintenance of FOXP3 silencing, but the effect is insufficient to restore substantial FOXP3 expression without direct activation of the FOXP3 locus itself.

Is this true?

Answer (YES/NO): NO